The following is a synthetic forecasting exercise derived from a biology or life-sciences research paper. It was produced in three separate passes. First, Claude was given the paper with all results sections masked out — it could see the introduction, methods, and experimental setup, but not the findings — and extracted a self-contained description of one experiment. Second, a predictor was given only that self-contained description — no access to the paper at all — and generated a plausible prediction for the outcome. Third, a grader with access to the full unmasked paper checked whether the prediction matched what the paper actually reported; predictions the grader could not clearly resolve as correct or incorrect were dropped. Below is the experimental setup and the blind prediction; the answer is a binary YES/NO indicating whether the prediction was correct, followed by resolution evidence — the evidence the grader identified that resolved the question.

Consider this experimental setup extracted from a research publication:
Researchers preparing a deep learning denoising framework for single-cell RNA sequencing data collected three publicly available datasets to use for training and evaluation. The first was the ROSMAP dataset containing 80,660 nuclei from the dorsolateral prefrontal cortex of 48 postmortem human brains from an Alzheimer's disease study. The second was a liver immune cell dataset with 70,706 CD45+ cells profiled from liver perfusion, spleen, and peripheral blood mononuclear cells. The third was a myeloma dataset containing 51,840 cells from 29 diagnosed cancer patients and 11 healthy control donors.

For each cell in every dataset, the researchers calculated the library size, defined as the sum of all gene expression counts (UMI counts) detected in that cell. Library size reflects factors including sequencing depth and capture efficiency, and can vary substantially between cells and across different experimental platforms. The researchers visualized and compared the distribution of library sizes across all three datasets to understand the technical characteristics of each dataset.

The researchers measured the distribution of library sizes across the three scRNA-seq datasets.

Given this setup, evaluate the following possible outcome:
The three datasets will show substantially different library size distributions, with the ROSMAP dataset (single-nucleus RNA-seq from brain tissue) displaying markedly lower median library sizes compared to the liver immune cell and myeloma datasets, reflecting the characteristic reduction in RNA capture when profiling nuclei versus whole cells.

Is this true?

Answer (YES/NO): NO